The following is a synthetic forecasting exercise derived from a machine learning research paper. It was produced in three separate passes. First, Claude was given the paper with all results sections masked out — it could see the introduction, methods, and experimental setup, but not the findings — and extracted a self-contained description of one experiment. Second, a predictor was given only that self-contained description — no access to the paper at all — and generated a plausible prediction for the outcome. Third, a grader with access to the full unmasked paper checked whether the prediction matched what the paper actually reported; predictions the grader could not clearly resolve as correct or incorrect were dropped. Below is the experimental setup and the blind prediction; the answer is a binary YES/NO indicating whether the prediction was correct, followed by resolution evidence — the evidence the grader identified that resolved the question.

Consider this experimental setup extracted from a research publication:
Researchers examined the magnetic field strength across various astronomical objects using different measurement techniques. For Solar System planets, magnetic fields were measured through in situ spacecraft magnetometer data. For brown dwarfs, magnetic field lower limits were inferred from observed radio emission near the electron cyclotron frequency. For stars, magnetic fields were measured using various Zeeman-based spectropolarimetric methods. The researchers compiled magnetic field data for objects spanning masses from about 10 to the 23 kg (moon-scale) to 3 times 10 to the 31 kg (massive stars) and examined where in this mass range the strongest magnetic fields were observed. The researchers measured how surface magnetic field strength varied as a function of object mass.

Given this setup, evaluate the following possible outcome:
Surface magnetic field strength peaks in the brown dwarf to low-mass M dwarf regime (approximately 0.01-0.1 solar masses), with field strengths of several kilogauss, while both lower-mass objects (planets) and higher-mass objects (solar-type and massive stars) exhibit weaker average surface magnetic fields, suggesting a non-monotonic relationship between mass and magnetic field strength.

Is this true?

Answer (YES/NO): YES